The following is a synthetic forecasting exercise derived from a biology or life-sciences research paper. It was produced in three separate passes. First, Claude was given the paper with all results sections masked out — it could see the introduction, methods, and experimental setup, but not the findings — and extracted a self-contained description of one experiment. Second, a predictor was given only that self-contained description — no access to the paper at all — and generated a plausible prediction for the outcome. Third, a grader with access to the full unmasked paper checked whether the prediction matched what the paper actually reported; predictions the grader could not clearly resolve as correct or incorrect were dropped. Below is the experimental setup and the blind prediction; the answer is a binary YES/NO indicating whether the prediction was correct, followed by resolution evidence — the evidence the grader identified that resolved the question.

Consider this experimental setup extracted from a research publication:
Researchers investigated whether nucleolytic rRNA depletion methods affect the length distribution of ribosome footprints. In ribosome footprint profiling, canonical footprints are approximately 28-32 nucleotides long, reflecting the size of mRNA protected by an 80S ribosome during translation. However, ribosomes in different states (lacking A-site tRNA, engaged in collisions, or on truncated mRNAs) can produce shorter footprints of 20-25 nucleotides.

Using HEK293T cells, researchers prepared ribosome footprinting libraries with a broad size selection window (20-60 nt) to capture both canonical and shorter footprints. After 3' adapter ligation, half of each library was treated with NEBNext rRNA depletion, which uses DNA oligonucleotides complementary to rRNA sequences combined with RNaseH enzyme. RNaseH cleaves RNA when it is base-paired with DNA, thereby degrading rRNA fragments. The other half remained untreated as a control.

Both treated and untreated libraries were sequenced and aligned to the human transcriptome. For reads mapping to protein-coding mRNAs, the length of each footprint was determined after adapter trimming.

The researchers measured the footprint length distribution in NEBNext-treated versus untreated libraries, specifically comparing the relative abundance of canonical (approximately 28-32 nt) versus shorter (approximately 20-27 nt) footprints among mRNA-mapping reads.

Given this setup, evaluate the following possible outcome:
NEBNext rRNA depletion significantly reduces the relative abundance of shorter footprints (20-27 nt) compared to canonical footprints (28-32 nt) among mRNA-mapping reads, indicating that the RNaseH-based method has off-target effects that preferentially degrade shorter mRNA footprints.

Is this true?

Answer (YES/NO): NO